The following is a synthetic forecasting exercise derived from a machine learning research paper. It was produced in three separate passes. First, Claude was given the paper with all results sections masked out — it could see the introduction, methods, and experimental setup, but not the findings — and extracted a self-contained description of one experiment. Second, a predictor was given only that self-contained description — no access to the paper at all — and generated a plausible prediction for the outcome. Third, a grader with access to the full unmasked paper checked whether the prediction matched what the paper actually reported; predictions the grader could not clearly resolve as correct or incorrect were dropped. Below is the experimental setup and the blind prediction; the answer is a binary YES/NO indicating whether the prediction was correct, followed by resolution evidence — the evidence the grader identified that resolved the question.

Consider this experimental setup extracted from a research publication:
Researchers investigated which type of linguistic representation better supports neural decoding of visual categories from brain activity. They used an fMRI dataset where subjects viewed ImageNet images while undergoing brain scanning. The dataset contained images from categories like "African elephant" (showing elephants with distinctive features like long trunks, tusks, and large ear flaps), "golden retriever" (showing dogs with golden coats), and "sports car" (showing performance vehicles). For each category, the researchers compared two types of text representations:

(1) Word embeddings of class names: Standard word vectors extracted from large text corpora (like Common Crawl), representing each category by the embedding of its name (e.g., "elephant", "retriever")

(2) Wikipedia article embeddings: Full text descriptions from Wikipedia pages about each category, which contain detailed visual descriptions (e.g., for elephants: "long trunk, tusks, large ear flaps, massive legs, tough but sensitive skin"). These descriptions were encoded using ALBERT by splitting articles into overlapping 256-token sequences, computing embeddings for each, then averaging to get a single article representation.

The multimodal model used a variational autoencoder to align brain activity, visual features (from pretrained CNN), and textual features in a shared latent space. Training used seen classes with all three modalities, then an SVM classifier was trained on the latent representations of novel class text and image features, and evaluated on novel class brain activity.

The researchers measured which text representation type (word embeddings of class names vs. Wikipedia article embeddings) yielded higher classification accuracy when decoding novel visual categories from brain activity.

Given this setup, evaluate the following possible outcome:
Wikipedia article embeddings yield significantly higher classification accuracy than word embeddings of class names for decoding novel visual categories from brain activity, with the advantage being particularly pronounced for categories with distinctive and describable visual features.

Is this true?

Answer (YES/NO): NO